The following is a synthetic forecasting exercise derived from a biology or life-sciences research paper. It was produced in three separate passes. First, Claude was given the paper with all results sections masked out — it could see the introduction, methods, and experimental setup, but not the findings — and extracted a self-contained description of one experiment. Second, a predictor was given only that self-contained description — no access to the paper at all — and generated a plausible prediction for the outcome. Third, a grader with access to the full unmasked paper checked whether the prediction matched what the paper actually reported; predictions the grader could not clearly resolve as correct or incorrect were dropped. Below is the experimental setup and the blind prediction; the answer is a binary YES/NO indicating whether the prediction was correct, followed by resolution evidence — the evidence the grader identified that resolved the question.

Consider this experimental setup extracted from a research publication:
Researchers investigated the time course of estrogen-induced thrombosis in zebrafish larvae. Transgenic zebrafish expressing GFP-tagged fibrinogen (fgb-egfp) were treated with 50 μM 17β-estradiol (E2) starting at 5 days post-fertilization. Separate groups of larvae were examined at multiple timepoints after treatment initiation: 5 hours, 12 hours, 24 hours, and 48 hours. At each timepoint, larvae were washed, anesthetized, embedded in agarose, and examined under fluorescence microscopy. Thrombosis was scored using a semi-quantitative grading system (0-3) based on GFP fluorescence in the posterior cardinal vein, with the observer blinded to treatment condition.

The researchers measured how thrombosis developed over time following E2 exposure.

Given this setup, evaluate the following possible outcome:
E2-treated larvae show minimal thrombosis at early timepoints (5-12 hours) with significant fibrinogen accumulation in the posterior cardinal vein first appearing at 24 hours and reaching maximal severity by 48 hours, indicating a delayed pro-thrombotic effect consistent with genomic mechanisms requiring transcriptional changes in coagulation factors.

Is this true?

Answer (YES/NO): NO